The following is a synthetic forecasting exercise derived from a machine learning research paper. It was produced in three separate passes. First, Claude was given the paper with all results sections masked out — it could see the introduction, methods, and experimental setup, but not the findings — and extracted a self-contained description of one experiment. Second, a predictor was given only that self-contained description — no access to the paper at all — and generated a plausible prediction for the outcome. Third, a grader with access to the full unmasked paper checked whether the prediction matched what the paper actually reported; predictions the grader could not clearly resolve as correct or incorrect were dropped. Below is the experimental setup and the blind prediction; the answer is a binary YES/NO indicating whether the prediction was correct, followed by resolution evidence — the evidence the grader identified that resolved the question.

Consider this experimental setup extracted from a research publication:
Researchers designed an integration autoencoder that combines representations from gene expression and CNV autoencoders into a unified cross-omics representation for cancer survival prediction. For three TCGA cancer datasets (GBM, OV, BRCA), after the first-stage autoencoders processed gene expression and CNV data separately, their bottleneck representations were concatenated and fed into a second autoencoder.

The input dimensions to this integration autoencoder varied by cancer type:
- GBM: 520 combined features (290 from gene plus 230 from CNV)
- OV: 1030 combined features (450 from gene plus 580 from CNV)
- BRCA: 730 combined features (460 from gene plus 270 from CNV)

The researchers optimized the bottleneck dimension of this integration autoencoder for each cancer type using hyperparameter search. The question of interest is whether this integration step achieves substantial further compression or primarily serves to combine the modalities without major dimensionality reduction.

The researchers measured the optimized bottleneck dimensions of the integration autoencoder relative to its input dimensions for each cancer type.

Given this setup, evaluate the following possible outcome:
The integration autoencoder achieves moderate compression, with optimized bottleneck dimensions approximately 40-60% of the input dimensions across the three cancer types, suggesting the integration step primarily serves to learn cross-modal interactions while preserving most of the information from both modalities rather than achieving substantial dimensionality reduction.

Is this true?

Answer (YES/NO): NO